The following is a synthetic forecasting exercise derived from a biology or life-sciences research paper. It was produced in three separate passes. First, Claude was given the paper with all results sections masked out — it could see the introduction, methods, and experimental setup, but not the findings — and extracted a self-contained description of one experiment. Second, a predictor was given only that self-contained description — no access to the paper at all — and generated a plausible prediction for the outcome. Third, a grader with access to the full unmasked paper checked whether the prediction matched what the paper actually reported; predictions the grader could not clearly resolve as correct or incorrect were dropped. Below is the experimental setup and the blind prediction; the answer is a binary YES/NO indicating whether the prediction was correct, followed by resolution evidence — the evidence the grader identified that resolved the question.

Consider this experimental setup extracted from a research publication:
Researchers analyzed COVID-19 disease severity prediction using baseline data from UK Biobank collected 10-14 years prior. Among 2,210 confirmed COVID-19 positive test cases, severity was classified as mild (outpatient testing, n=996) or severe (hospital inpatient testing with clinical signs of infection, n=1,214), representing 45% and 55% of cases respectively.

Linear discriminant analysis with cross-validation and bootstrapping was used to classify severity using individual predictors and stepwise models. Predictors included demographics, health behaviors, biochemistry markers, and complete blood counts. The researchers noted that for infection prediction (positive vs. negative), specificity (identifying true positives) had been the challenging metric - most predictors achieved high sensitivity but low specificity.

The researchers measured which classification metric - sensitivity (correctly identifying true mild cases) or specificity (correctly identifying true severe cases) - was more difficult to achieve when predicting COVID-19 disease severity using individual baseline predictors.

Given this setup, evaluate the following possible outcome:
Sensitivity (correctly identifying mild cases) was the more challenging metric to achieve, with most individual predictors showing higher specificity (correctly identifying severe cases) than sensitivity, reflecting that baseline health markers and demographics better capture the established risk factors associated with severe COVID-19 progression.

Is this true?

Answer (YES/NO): YES